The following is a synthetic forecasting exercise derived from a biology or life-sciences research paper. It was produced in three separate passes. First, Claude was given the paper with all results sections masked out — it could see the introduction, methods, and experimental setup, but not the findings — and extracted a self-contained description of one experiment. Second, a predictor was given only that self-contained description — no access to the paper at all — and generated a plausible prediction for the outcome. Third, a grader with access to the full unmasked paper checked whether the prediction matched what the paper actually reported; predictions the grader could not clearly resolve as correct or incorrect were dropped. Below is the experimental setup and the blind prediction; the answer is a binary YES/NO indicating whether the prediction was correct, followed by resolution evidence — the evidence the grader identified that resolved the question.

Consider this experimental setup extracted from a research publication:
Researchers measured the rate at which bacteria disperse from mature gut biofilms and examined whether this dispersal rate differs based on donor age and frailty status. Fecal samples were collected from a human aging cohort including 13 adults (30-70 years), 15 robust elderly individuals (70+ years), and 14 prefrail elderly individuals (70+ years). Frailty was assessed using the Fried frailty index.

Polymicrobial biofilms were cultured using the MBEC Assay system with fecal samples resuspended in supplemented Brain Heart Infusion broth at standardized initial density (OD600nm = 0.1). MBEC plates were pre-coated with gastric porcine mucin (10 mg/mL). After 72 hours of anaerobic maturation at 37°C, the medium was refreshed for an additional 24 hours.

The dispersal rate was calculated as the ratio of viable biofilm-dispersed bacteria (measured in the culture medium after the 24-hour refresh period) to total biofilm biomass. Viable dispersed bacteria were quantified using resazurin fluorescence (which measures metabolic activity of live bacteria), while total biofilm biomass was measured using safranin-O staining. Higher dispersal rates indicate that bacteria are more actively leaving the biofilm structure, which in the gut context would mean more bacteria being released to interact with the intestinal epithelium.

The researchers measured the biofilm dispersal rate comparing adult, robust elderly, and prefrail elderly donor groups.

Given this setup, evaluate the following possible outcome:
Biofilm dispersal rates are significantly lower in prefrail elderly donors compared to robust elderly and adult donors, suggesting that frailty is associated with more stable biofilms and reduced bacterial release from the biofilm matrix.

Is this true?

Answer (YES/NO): NO